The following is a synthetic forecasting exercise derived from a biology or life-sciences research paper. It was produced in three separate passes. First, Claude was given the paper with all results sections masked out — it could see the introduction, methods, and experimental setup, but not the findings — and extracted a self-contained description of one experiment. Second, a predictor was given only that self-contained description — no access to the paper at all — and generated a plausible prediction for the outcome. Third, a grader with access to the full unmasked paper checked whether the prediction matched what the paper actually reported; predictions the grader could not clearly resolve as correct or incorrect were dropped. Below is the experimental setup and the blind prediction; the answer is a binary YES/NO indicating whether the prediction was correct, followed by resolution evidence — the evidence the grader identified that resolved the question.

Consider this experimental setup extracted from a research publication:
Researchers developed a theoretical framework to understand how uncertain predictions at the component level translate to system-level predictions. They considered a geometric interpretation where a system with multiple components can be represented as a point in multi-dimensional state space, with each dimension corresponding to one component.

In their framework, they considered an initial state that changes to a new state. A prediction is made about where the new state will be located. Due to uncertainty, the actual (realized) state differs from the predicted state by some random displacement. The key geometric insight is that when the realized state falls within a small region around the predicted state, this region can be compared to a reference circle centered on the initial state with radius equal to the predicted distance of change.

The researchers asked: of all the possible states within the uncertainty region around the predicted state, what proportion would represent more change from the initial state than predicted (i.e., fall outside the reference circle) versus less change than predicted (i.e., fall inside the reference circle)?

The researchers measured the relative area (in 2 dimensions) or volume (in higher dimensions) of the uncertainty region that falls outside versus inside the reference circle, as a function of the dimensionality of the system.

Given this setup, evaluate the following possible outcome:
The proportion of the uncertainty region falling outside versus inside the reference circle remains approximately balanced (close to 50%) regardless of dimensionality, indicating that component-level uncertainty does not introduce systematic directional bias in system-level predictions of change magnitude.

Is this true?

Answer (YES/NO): NO